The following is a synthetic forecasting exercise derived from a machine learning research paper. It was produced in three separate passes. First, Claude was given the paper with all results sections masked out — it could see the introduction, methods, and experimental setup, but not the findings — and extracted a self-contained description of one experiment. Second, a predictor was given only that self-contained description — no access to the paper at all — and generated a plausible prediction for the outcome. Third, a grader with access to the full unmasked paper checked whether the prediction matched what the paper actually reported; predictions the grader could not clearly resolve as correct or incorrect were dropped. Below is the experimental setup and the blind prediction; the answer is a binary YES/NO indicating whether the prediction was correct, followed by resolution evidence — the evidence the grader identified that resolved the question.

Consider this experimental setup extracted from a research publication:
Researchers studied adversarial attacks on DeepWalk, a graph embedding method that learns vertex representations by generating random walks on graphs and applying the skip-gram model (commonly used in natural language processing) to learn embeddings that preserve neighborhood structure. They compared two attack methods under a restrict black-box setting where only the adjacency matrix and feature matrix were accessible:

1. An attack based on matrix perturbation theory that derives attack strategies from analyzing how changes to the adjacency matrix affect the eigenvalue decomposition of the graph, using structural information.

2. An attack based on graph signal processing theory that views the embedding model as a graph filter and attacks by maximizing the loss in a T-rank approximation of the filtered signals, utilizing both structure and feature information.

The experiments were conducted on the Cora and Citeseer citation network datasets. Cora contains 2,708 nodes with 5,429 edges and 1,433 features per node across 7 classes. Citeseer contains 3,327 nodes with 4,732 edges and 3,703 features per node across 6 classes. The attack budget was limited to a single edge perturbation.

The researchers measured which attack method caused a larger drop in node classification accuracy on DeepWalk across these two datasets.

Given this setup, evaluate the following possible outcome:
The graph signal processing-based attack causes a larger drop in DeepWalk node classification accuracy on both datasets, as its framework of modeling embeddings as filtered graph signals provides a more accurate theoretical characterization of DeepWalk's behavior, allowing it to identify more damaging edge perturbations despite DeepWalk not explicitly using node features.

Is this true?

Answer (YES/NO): NO